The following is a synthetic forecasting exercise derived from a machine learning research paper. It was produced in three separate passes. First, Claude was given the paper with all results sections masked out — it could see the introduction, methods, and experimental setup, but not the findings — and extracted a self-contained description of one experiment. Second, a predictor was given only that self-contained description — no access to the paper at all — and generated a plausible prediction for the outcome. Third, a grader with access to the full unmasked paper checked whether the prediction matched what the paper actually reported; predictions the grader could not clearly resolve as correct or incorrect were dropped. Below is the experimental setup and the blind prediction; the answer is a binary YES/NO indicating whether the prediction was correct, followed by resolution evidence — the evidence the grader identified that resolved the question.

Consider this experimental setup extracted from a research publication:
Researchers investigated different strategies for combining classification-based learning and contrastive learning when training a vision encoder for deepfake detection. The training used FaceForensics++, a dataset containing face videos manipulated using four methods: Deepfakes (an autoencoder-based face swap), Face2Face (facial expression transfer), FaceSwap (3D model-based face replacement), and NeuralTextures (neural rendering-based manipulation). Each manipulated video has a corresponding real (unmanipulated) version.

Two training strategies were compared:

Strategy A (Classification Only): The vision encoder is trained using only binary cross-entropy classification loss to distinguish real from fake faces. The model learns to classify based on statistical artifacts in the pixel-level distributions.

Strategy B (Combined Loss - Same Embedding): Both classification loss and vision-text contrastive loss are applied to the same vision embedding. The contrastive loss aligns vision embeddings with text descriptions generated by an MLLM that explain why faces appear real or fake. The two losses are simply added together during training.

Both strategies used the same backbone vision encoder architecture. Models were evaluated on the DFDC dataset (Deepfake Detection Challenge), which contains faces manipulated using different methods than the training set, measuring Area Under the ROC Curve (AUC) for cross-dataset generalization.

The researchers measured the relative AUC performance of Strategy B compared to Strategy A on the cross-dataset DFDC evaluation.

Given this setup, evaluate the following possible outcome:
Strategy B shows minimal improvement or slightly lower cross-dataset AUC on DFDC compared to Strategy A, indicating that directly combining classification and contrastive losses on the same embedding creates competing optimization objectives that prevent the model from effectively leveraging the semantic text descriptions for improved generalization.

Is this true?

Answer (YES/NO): NO